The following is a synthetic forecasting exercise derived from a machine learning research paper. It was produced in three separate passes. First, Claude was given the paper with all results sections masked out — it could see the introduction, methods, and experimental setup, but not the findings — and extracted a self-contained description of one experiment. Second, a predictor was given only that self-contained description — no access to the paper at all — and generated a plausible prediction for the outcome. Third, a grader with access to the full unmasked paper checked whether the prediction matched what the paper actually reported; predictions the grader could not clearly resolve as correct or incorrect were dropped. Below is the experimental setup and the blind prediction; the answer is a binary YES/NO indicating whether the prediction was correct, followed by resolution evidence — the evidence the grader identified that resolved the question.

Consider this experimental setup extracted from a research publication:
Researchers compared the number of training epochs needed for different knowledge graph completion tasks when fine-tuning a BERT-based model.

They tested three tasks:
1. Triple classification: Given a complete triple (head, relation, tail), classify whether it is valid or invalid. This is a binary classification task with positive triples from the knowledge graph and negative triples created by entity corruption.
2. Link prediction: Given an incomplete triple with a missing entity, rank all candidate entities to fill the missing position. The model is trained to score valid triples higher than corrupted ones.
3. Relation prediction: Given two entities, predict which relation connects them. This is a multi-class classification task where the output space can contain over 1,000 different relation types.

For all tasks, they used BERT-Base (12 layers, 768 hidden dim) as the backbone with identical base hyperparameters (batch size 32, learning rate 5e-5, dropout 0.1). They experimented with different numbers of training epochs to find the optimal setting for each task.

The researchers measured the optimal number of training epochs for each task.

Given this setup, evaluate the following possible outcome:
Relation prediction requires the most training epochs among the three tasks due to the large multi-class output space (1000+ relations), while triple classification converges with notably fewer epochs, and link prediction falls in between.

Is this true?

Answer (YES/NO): YES